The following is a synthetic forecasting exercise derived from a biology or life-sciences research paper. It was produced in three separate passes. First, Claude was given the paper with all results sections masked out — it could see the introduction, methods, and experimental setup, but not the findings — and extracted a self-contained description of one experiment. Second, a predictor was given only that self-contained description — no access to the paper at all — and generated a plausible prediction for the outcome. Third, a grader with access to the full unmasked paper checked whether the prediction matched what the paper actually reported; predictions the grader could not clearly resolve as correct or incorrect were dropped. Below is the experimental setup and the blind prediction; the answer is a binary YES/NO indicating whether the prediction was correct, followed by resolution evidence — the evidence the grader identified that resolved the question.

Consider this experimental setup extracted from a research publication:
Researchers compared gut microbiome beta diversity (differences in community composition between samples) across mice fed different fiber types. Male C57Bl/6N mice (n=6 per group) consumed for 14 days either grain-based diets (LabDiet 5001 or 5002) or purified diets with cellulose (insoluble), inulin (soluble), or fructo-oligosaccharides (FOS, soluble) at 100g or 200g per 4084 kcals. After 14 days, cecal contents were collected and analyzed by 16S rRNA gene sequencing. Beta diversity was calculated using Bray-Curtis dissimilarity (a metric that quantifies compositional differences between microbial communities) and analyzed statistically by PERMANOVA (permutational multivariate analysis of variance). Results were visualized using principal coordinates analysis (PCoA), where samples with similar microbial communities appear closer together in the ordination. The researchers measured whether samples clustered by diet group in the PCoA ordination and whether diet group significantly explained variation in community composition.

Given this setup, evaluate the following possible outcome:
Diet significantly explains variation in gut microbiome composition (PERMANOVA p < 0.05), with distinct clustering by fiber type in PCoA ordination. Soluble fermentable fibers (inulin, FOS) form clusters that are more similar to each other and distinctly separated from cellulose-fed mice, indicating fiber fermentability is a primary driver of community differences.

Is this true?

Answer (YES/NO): YES